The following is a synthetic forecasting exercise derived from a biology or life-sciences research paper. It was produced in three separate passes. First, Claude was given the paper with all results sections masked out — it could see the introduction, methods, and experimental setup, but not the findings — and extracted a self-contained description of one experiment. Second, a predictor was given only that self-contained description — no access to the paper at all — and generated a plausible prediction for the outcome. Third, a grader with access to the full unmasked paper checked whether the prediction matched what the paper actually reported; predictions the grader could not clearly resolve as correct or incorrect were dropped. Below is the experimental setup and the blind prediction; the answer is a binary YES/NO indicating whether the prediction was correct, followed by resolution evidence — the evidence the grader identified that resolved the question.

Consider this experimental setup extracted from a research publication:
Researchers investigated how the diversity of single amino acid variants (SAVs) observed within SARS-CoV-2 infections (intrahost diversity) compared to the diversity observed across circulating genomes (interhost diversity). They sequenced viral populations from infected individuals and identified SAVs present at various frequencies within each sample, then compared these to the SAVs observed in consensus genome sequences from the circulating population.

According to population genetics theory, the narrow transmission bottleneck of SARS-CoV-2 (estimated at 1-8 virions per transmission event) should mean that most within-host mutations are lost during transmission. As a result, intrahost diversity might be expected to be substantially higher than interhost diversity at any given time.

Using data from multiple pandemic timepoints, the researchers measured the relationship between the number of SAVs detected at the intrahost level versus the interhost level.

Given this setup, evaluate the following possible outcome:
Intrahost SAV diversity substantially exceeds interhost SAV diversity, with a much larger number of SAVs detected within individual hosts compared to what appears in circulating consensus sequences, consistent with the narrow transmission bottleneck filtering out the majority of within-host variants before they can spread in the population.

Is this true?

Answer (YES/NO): NO